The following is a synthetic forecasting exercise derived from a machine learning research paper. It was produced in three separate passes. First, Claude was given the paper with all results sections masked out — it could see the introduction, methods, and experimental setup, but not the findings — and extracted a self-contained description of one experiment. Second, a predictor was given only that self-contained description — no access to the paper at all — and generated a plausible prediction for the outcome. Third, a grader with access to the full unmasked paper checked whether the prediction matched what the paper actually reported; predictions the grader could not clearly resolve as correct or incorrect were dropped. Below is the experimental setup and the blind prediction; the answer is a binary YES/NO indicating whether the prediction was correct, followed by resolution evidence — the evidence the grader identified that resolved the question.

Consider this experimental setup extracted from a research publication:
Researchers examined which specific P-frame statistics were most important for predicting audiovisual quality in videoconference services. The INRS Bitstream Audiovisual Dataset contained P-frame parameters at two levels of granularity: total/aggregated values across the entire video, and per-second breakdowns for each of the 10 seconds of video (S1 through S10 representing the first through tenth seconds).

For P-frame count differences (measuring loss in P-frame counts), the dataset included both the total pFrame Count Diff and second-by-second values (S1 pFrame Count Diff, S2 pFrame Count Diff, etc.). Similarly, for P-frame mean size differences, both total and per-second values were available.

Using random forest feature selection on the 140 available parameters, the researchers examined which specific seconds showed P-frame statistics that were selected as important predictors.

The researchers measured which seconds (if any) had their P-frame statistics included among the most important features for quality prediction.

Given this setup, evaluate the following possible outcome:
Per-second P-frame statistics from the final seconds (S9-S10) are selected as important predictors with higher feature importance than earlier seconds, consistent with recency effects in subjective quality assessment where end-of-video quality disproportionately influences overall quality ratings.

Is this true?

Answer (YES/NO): NO